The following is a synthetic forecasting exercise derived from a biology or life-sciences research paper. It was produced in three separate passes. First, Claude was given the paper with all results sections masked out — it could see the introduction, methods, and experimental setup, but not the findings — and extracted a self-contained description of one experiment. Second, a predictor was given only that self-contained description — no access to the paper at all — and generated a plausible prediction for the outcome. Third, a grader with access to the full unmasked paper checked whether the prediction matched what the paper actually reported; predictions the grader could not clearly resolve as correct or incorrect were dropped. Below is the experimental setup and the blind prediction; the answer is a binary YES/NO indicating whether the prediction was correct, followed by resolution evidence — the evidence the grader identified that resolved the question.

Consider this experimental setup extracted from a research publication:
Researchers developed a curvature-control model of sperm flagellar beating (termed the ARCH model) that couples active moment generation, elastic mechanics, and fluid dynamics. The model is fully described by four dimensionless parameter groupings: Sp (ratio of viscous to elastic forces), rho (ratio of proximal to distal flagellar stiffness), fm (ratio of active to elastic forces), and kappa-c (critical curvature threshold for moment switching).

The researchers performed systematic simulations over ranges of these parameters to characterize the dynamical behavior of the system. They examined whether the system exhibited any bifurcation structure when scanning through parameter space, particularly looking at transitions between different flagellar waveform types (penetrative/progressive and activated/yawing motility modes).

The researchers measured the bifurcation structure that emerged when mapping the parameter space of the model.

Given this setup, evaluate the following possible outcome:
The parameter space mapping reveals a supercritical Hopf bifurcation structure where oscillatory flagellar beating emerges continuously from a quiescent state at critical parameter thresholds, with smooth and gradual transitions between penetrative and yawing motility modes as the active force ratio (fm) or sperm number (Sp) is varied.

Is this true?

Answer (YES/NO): NO